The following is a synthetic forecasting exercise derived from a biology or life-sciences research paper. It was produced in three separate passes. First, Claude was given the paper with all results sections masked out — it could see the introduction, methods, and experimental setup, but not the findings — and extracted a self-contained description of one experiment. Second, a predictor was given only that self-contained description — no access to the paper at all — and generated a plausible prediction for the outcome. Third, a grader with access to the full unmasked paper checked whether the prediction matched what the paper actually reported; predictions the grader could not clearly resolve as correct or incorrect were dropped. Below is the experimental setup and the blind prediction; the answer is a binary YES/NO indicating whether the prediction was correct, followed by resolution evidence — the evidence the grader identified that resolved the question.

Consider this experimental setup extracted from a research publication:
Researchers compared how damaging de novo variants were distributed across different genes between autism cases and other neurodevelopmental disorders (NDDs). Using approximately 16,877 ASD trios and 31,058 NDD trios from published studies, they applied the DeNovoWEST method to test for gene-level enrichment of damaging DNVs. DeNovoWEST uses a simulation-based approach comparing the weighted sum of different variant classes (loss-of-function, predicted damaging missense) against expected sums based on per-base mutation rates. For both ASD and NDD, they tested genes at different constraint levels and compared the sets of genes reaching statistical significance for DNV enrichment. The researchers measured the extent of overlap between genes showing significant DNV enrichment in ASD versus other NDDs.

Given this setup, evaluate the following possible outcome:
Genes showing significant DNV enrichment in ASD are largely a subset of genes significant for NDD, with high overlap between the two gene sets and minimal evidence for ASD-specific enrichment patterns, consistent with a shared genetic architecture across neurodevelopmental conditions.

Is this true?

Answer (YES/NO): YES